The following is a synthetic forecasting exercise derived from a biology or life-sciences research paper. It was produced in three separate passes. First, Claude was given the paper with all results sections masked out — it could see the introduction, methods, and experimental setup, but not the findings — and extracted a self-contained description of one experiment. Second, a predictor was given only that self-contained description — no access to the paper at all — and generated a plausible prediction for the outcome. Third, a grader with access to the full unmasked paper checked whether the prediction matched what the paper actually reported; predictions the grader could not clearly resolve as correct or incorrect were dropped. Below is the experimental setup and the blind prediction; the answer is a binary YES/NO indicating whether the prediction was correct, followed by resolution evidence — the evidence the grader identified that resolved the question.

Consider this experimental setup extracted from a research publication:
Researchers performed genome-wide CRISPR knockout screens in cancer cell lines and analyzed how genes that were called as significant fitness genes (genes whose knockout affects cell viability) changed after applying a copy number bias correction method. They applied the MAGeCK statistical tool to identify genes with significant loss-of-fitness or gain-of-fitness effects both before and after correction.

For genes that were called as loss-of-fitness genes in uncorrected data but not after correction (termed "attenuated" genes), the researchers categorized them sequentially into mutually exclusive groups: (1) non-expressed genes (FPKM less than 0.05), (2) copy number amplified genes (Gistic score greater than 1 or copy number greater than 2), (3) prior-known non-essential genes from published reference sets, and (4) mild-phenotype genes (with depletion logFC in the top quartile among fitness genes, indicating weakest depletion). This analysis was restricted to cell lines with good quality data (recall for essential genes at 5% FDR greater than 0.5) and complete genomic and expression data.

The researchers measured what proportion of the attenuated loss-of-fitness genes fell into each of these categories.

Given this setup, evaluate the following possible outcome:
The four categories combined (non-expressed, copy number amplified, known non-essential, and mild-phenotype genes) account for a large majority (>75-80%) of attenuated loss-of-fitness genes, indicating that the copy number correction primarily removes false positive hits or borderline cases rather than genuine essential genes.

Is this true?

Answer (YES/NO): YES